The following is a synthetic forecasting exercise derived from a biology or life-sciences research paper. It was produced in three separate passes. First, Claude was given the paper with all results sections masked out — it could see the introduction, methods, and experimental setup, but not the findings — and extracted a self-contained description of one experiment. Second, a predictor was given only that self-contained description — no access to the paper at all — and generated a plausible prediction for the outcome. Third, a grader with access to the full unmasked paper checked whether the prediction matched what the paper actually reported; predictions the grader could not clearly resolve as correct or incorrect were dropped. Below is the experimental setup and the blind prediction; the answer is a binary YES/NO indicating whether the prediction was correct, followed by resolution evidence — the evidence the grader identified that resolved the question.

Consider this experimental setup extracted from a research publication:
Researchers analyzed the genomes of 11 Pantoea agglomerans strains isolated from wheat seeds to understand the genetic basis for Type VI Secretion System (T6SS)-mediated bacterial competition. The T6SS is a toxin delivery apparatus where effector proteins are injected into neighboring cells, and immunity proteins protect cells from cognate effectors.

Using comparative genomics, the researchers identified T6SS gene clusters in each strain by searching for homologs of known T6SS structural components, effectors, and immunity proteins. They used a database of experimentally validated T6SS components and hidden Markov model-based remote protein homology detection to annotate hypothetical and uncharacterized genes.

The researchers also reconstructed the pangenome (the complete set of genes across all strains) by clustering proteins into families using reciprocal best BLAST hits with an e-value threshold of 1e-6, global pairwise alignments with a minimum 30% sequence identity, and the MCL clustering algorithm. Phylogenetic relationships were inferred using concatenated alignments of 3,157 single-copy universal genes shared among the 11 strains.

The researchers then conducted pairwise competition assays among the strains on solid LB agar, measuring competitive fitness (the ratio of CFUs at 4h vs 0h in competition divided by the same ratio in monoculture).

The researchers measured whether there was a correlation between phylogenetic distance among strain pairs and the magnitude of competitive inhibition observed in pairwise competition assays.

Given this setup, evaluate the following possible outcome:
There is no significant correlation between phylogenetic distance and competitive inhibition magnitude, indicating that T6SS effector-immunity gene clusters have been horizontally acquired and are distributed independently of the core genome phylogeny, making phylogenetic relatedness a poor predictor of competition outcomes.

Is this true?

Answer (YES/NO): YES